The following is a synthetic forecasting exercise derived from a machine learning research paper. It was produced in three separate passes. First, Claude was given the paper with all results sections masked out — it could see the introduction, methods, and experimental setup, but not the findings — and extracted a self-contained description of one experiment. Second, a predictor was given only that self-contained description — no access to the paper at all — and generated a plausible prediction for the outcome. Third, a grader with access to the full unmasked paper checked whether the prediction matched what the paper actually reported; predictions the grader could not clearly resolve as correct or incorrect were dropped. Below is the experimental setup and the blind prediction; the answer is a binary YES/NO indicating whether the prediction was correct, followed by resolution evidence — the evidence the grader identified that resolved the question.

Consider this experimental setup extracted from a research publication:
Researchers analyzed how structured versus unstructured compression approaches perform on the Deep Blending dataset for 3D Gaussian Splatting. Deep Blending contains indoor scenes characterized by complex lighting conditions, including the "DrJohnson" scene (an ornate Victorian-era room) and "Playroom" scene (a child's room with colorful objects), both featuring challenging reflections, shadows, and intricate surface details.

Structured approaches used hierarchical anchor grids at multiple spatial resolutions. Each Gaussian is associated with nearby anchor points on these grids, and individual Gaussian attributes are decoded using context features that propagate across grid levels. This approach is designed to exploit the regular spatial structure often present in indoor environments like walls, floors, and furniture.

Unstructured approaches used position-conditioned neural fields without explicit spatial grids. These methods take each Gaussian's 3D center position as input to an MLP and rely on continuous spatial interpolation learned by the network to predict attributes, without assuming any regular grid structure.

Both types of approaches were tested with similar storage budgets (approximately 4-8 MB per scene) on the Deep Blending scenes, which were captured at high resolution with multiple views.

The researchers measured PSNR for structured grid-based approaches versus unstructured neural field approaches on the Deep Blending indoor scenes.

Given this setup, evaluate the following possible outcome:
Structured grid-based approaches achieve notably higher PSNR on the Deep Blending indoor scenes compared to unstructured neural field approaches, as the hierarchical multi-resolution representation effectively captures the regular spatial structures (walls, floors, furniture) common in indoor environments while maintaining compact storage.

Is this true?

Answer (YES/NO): NO